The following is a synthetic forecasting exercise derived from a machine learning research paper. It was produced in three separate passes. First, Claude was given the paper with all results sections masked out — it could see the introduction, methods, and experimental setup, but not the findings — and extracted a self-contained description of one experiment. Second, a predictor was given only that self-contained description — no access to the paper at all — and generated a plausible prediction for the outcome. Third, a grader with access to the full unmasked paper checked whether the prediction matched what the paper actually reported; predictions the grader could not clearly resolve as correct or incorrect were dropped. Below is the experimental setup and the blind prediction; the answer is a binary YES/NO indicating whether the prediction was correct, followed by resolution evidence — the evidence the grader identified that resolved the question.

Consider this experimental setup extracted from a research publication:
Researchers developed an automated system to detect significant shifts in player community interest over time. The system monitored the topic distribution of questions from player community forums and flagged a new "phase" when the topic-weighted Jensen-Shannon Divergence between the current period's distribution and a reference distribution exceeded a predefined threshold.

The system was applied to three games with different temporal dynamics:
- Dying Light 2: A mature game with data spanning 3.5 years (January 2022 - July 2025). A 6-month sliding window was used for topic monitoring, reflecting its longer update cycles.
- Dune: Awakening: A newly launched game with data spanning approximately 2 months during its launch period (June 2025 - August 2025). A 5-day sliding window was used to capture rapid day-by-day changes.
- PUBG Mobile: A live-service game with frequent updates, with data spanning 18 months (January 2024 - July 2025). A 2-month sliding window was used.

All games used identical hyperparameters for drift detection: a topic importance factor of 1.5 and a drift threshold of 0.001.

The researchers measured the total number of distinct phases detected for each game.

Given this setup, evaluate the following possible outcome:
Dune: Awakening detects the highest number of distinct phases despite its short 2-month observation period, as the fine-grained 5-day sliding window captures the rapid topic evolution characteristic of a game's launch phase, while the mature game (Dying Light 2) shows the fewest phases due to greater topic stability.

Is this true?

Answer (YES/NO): NO